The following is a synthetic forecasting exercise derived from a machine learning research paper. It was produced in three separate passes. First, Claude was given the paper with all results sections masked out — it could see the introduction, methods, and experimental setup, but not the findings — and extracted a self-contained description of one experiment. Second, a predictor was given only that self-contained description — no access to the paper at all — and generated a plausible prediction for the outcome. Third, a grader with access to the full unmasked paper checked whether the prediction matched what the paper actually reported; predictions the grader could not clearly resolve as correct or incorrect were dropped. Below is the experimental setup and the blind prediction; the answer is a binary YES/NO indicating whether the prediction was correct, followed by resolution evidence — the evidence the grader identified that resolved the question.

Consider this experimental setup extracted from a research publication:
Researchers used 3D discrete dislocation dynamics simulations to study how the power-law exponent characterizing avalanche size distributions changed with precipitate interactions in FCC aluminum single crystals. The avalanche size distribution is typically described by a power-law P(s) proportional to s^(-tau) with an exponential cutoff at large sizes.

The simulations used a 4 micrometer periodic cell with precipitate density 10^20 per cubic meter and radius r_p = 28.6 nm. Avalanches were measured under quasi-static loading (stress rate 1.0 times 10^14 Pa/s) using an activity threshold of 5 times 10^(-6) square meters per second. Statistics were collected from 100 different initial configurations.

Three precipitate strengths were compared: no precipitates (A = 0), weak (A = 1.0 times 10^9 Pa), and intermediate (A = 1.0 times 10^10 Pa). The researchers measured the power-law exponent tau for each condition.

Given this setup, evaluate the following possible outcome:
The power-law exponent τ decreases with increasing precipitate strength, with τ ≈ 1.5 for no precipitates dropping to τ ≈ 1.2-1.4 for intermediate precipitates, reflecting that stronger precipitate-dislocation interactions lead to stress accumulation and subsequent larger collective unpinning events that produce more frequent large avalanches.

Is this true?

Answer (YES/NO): NO